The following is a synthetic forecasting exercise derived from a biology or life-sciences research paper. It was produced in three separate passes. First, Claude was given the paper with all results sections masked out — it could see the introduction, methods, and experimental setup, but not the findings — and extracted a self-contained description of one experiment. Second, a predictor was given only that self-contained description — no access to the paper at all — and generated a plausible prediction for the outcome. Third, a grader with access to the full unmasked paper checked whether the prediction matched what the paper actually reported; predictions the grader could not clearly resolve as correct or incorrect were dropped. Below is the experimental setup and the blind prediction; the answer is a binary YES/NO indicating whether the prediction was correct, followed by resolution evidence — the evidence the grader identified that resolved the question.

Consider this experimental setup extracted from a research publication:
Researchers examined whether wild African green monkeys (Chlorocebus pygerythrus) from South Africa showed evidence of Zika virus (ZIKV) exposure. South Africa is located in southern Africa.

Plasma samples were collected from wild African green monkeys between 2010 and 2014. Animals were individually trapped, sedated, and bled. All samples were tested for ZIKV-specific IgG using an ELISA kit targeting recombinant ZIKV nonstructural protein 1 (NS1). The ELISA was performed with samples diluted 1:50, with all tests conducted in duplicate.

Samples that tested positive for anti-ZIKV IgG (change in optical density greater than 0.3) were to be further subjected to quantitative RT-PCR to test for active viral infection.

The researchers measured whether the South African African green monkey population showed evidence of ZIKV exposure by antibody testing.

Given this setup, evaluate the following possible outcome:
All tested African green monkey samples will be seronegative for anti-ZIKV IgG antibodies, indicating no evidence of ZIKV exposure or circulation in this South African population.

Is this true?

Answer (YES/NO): YES